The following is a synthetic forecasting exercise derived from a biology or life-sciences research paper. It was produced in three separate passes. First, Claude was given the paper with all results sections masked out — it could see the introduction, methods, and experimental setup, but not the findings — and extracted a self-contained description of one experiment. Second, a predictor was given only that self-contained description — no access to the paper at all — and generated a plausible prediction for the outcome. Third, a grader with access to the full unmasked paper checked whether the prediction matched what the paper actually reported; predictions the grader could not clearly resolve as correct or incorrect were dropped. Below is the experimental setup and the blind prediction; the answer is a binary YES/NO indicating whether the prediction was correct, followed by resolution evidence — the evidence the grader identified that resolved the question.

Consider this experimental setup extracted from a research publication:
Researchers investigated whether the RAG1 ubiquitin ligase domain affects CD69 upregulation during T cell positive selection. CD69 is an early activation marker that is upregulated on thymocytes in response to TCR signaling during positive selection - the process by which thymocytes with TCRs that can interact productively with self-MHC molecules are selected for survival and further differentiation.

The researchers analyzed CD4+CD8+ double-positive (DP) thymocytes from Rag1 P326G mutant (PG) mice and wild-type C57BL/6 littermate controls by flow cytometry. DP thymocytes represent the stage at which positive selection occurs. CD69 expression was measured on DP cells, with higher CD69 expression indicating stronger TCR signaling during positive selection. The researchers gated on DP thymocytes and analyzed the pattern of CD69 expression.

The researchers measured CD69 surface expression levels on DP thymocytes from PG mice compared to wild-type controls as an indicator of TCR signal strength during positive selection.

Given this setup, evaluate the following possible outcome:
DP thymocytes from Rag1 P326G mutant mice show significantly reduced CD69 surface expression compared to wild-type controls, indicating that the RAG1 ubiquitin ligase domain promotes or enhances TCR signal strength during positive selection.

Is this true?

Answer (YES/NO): NO